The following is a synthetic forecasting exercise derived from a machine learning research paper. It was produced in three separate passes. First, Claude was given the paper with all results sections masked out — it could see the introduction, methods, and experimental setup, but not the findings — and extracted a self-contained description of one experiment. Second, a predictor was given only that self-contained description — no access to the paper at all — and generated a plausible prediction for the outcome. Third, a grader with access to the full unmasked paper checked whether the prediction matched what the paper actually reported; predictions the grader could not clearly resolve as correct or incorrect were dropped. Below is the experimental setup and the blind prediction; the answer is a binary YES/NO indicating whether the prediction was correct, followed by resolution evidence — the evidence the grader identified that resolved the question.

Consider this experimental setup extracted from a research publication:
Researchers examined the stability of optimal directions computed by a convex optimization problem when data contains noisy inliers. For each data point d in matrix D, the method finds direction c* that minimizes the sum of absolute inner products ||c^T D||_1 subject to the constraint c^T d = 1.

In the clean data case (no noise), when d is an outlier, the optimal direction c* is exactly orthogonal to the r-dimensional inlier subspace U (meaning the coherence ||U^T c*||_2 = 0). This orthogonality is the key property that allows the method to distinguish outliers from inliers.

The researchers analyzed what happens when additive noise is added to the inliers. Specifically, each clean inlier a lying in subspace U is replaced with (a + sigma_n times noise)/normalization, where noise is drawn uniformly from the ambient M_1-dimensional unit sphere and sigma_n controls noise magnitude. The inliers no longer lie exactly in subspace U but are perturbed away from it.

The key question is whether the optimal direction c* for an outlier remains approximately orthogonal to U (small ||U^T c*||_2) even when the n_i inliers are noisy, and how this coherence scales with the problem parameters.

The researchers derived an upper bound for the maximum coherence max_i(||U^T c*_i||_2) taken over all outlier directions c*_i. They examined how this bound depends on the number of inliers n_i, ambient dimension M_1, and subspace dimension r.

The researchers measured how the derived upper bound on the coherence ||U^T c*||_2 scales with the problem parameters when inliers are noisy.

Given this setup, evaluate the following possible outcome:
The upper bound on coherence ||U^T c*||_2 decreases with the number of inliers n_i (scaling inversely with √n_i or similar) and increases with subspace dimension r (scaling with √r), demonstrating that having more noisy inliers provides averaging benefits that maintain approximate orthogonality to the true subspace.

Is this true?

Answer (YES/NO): NO